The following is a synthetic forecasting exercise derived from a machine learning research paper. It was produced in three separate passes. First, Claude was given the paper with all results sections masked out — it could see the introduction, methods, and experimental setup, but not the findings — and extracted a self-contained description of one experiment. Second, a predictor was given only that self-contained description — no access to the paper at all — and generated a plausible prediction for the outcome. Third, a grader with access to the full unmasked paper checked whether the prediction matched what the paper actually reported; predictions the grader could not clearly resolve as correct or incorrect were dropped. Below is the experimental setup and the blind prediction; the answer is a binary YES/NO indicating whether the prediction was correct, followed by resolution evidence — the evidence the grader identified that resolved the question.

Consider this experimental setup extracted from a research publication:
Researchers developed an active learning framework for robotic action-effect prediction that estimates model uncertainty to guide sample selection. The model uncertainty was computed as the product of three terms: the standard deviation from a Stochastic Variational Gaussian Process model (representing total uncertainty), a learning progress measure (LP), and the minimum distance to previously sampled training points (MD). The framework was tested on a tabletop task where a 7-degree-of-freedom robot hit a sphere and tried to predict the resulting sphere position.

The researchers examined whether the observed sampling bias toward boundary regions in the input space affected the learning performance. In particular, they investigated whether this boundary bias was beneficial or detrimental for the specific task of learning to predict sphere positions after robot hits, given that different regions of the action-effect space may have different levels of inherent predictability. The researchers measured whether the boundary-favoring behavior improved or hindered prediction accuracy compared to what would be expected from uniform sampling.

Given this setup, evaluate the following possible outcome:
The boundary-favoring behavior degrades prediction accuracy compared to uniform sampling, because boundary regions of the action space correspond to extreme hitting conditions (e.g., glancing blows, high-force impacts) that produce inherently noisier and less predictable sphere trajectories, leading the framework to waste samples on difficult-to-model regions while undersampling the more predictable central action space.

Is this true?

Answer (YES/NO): NO